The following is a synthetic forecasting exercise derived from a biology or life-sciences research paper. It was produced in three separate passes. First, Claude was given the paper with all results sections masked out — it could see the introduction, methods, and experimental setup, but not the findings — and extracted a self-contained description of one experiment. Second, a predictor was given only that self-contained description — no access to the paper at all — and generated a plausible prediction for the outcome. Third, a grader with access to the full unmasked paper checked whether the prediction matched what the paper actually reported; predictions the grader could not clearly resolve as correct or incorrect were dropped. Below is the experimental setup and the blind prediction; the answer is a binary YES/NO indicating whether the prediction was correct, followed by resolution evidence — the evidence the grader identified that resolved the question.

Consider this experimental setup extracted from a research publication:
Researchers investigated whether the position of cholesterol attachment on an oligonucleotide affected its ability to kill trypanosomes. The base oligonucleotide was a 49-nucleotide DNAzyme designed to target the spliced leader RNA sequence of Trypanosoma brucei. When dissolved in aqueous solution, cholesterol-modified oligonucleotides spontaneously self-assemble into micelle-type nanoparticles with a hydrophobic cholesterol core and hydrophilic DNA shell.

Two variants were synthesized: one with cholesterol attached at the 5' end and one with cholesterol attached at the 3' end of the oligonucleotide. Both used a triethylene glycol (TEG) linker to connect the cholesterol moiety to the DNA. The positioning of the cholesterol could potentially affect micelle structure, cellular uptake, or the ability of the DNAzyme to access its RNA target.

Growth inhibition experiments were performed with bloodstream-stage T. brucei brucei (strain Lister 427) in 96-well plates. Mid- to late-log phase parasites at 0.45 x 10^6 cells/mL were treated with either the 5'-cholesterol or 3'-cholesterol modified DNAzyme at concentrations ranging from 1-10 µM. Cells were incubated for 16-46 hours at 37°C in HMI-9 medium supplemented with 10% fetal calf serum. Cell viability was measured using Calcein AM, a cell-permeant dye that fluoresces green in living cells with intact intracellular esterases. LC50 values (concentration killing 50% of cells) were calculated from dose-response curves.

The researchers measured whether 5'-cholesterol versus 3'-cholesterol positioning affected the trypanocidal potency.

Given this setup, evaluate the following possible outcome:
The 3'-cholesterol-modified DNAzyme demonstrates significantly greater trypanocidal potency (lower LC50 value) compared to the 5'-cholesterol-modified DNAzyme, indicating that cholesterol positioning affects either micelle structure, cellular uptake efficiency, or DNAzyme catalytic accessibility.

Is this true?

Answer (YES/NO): NO